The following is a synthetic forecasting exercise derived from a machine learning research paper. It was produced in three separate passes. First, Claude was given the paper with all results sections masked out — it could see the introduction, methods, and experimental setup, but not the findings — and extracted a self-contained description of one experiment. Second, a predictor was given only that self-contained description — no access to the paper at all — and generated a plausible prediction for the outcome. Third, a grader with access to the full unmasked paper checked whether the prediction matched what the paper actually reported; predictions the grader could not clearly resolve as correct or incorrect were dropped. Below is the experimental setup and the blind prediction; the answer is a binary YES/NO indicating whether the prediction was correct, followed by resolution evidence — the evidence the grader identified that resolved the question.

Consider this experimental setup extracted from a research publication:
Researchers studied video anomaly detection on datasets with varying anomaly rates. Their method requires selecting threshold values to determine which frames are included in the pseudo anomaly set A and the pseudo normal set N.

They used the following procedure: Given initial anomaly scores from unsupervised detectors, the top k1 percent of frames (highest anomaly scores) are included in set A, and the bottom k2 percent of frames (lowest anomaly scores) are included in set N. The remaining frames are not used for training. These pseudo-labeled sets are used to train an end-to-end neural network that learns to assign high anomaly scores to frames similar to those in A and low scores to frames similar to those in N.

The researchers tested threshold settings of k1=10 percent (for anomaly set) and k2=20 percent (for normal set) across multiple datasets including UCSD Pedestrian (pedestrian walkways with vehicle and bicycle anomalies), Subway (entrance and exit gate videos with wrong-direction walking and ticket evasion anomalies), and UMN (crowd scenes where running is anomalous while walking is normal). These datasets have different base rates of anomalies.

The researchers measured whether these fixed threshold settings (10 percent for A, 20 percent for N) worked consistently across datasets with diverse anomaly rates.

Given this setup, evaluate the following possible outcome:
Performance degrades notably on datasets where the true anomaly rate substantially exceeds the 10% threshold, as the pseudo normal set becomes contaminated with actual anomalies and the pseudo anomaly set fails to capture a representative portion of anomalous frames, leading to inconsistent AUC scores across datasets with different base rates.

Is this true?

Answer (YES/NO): NO